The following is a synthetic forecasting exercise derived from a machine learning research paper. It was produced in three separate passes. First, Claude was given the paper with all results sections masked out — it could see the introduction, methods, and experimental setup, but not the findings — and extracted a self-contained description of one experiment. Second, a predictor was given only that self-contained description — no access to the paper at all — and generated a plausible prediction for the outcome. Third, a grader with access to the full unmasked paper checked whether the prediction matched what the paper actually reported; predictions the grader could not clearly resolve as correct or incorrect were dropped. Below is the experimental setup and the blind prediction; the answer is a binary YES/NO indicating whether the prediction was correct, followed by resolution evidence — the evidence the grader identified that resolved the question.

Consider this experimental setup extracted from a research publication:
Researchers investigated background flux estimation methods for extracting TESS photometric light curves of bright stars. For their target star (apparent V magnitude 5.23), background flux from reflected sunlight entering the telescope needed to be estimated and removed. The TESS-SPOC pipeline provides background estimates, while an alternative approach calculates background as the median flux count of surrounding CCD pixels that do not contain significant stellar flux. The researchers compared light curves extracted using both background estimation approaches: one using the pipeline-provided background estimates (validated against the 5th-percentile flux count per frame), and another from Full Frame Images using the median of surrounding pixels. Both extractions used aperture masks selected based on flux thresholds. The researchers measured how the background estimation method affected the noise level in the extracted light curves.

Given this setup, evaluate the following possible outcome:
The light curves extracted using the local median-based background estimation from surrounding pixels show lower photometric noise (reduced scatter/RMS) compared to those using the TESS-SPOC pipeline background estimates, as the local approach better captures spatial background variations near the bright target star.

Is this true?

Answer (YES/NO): NO